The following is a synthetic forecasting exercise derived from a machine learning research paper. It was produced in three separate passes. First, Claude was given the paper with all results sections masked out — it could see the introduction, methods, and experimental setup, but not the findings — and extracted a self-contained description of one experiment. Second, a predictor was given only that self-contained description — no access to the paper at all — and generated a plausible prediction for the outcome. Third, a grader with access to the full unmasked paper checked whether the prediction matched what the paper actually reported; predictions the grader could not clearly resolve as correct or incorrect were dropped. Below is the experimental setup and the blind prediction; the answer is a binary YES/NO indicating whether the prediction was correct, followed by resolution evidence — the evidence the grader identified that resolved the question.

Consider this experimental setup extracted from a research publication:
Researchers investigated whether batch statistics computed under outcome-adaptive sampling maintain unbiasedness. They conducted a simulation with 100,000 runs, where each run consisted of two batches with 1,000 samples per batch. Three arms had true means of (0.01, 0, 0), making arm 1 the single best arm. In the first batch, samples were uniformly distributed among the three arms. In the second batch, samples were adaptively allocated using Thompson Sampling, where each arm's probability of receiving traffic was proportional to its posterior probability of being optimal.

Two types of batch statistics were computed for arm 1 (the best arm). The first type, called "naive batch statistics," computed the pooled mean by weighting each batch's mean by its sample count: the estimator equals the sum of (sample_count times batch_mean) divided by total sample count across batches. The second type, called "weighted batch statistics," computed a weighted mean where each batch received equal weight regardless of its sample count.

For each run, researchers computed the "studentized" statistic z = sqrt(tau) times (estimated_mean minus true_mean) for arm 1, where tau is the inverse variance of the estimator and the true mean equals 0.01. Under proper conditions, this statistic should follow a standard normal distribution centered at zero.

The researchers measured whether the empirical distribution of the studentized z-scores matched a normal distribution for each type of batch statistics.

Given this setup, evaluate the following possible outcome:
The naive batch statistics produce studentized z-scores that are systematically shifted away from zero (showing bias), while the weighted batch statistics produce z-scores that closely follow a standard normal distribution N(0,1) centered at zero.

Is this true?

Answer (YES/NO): YES